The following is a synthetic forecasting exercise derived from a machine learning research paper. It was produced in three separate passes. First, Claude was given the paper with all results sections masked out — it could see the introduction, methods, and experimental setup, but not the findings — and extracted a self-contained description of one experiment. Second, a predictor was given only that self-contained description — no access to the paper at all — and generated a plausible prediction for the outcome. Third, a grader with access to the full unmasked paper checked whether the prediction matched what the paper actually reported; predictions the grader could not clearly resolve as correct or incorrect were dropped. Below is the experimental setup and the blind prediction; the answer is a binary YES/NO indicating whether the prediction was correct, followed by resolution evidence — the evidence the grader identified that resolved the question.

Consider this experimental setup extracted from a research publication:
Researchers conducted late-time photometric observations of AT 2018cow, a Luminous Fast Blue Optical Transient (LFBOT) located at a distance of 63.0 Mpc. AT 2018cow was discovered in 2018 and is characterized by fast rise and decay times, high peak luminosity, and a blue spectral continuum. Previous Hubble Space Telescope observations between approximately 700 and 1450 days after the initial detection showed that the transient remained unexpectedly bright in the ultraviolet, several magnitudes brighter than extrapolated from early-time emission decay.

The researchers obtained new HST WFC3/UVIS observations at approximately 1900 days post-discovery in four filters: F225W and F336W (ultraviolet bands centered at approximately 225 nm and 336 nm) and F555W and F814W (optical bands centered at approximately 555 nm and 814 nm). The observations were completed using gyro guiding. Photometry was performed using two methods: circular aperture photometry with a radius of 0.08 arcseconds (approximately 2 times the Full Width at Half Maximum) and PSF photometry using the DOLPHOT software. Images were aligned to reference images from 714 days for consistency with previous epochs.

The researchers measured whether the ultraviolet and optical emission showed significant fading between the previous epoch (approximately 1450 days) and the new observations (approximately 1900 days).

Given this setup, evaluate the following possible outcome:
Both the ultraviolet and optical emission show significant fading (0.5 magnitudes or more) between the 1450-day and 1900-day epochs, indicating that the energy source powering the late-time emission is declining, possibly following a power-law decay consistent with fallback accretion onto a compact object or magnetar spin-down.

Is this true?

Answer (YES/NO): NO